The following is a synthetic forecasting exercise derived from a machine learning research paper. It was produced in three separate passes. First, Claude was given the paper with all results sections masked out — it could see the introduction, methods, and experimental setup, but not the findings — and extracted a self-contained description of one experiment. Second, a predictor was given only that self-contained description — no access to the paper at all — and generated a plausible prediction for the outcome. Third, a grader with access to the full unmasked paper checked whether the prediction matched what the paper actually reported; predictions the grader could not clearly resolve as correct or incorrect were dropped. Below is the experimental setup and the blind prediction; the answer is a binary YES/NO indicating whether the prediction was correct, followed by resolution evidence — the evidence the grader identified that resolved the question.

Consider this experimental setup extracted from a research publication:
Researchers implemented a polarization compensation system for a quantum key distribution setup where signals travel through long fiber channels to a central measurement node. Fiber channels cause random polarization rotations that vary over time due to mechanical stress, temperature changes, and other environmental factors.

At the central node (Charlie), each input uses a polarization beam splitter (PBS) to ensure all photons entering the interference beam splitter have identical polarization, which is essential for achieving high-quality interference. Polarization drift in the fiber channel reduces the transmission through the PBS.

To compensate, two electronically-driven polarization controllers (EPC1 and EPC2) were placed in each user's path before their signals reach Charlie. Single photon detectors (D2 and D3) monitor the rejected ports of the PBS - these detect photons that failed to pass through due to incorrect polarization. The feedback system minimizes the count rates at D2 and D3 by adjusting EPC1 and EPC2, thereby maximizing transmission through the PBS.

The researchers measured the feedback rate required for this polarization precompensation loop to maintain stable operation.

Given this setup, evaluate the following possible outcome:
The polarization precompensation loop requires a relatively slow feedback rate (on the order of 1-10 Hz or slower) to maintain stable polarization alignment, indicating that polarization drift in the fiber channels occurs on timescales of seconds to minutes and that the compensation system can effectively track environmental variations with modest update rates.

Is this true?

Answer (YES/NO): YES